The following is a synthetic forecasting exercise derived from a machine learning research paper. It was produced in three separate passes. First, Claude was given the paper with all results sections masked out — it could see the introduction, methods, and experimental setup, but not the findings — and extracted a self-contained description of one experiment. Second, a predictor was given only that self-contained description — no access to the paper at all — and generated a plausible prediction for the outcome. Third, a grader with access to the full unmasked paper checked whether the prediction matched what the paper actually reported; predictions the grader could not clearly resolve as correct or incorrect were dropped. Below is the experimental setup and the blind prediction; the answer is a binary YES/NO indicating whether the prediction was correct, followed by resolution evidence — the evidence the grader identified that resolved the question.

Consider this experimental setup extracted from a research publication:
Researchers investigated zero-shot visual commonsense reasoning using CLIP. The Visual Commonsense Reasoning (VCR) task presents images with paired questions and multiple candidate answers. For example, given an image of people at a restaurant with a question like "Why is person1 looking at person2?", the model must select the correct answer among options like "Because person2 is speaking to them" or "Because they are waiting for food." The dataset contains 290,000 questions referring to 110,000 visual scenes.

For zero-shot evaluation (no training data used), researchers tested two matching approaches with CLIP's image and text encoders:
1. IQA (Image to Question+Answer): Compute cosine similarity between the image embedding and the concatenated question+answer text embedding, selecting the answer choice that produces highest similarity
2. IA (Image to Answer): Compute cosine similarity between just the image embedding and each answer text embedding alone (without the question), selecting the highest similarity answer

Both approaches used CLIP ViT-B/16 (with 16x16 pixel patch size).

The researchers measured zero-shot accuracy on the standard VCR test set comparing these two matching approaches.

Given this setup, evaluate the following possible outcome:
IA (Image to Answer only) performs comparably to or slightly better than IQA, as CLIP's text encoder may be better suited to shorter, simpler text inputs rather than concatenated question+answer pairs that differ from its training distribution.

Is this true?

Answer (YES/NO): YES